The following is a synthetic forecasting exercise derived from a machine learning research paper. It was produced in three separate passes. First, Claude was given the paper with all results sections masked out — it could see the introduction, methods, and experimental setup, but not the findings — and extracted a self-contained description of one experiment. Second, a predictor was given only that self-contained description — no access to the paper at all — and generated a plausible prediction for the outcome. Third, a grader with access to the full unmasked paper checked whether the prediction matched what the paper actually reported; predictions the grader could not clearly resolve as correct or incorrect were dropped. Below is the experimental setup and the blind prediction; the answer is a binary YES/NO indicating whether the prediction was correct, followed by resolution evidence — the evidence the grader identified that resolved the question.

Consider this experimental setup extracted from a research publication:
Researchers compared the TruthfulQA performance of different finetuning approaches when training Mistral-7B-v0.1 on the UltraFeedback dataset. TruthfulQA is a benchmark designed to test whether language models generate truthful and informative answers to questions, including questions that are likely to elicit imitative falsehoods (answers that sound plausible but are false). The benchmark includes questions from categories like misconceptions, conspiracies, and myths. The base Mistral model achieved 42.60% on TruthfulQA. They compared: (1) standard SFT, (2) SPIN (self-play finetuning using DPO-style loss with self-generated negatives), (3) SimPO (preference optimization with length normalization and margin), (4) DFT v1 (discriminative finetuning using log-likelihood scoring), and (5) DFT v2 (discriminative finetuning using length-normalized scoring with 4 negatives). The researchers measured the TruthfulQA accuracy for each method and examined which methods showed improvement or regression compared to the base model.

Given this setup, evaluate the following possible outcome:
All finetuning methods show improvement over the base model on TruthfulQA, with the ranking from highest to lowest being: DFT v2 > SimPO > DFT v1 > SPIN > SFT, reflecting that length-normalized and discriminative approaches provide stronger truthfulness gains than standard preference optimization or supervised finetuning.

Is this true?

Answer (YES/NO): NO